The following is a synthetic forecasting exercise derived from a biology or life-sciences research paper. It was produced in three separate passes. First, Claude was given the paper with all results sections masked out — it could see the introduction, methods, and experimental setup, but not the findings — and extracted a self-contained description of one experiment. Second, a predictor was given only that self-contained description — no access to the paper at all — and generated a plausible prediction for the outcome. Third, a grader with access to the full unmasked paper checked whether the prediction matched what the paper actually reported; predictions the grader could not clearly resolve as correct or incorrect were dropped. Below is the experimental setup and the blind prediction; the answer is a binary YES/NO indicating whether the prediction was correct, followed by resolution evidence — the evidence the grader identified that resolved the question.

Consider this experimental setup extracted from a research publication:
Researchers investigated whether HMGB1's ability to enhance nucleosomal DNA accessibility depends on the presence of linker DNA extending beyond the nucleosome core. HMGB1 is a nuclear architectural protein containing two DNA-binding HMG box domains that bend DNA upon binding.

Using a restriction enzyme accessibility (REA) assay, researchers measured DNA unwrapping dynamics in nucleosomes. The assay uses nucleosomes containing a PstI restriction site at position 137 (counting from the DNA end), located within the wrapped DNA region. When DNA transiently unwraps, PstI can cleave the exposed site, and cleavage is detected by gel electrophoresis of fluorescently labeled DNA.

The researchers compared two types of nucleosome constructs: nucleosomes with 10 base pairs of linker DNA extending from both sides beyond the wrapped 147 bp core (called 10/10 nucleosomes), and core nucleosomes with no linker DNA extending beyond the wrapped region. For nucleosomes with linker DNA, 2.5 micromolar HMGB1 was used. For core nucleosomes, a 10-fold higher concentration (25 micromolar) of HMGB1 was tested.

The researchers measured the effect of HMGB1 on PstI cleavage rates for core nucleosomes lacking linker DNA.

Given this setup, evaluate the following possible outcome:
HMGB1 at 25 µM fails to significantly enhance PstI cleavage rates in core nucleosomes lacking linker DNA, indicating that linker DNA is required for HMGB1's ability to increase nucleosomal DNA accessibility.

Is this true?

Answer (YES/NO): NO